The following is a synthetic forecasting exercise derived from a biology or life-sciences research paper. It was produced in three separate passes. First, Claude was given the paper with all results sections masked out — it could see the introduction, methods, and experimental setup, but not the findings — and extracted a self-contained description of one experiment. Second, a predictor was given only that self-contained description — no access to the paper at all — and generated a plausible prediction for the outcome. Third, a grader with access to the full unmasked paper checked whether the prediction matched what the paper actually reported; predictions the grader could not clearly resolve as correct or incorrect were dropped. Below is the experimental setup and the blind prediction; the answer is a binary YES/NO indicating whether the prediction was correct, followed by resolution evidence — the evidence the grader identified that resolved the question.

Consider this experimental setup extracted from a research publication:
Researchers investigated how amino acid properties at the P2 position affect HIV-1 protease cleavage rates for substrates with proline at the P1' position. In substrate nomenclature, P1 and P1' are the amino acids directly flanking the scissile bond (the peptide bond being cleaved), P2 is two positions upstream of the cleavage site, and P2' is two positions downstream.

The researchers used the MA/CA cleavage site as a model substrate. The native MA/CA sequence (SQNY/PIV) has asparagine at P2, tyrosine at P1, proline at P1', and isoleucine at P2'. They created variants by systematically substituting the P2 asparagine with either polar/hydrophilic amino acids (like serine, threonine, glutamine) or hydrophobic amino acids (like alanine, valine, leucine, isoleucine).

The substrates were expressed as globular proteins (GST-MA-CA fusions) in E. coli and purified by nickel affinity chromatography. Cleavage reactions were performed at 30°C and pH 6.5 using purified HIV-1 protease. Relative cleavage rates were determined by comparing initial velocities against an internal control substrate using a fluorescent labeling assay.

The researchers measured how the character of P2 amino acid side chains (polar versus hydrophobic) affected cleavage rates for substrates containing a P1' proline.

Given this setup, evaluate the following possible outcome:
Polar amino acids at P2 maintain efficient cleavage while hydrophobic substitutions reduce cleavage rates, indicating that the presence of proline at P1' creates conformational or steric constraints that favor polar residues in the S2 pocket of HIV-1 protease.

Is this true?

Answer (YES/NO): YES